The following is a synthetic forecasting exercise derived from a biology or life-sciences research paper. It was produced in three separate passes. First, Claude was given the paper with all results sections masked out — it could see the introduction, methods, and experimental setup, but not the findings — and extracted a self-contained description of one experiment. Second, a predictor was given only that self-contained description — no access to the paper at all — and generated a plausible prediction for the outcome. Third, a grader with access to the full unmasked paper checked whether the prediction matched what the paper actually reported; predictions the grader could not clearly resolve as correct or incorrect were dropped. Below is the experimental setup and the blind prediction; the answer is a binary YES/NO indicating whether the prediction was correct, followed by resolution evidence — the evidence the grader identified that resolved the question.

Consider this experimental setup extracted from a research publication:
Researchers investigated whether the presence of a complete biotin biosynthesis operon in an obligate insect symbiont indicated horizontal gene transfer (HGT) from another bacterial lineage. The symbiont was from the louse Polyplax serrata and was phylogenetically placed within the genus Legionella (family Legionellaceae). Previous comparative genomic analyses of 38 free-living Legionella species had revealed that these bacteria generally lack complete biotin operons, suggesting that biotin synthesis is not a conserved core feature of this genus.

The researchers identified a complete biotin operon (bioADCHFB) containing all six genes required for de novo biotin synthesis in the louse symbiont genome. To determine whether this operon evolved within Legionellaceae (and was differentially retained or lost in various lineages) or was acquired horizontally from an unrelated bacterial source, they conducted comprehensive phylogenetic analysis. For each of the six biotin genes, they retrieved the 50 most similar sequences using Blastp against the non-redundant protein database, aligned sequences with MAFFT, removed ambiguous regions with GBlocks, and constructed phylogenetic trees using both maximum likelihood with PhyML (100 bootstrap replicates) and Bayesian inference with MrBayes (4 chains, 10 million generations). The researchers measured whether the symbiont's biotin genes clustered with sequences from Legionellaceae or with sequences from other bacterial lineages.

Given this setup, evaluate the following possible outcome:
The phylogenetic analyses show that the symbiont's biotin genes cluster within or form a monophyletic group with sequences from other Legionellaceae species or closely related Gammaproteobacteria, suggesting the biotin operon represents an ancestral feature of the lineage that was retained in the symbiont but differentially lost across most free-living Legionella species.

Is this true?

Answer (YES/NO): NO